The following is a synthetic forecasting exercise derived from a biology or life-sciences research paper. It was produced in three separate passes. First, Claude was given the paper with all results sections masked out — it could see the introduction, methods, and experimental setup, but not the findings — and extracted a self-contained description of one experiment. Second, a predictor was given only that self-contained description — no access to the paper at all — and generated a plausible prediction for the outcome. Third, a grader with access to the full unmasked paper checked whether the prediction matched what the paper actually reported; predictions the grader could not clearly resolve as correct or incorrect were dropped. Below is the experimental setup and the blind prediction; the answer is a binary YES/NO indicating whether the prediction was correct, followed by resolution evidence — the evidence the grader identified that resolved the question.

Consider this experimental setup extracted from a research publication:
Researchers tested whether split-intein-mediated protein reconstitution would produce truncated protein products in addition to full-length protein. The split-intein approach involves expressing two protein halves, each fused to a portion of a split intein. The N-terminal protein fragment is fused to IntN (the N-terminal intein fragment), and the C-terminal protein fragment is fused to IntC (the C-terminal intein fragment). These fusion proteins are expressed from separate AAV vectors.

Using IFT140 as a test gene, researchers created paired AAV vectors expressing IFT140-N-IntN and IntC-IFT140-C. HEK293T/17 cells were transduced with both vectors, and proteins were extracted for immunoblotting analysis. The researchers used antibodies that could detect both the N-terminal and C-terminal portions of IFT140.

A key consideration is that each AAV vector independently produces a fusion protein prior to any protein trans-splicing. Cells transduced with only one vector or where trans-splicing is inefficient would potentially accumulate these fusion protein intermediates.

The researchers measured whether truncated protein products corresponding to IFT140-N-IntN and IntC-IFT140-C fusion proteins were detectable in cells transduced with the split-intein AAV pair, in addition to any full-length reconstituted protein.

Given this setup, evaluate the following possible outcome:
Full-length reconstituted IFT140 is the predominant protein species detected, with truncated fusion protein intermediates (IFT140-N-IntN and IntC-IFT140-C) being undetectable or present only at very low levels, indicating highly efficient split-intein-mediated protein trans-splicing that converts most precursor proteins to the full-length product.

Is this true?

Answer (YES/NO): NO